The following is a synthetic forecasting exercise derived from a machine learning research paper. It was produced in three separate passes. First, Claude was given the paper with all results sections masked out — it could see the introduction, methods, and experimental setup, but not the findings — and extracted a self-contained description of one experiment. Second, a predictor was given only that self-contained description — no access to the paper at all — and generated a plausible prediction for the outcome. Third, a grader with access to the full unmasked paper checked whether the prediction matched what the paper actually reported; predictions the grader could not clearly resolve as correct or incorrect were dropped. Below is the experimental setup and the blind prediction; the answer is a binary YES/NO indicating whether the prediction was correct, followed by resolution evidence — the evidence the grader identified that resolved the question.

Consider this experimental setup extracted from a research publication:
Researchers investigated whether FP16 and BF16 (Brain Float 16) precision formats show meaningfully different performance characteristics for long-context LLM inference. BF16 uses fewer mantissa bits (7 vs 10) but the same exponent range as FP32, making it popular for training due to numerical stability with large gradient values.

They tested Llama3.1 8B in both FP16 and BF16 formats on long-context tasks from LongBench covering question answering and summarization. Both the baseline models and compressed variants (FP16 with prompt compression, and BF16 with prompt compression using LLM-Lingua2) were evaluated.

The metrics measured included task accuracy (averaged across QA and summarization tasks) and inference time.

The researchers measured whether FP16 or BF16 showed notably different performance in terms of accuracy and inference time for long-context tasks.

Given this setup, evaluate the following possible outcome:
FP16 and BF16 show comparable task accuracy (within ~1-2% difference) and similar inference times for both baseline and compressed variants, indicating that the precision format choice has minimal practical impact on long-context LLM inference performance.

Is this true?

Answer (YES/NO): YES